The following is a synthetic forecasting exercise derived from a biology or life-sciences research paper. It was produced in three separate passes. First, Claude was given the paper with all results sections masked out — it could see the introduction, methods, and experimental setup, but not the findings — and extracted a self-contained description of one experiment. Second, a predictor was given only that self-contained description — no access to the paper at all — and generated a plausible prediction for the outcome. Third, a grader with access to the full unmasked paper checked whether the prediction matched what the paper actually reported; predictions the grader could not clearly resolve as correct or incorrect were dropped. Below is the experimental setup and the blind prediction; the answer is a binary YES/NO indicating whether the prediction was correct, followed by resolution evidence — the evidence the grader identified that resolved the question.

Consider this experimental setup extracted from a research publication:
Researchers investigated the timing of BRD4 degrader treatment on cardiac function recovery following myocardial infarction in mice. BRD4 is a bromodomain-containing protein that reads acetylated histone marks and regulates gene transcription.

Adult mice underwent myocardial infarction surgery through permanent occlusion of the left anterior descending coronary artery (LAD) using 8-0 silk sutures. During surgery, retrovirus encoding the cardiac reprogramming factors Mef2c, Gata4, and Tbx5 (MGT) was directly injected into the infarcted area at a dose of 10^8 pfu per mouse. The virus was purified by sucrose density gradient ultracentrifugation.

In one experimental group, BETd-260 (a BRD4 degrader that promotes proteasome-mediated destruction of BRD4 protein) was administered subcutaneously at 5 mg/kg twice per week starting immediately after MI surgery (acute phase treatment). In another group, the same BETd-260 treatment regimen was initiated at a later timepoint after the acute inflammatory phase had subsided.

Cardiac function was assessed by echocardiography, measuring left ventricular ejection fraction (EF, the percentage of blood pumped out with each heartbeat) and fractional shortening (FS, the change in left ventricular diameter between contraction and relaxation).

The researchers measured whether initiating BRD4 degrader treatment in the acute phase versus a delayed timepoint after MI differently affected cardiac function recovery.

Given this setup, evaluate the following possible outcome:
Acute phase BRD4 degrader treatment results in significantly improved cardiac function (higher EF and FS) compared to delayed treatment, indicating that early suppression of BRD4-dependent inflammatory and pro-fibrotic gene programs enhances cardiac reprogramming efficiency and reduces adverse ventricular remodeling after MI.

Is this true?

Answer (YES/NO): NO